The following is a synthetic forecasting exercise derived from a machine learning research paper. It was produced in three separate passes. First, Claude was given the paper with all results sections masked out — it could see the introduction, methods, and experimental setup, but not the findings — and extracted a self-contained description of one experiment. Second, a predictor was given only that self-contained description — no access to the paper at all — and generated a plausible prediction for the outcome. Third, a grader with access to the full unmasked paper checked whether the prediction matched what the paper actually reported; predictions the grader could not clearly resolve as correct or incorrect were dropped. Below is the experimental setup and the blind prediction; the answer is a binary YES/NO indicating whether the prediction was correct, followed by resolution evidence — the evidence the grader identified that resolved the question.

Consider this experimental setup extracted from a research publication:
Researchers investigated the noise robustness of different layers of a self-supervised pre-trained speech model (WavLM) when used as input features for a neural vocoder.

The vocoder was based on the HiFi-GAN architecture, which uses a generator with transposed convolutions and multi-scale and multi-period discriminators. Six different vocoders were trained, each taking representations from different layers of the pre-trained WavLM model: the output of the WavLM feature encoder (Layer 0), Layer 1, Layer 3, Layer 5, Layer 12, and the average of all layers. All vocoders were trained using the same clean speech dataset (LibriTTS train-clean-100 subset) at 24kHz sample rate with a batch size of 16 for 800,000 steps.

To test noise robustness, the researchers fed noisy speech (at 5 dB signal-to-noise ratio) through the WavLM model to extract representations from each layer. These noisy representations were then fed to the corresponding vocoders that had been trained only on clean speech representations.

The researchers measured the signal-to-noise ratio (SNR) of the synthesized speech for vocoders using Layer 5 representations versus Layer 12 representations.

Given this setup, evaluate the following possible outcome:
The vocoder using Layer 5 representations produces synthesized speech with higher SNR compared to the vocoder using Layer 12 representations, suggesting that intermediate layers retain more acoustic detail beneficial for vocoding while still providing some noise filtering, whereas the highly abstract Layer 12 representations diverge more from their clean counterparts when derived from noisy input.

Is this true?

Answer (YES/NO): NO